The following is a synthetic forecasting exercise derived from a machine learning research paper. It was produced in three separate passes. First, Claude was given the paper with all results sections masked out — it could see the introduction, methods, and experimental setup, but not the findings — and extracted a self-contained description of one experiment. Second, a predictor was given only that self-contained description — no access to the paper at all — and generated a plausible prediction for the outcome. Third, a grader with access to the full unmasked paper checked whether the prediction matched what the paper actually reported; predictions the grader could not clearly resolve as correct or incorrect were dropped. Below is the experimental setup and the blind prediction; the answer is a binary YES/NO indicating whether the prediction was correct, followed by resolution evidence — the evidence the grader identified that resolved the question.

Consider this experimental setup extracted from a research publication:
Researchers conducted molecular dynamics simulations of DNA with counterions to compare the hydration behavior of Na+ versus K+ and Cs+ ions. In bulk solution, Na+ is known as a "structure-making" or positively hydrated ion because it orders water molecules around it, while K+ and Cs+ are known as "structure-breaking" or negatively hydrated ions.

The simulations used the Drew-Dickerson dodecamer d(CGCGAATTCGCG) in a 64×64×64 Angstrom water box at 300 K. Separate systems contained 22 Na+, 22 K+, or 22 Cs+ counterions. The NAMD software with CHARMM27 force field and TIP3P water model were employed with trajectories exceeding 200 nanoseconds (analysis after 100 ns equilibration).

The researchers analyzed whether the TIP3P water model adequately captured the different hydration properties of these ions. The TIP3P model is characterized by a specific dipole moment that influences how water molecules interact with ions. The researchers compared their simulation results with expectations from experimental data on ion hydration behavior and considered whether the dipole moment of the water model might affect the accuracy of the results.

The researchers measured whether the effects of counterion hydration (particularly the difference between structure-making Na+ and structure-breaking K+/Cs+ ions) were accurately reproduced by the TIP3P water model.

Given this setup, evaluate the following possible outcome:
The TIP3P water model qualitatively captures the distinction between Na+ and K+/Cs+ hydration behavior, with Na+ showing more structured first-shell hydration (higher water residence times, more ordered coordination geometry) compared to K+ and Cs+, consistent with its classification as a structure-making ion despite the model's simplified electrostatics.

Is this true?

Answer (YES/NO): NO